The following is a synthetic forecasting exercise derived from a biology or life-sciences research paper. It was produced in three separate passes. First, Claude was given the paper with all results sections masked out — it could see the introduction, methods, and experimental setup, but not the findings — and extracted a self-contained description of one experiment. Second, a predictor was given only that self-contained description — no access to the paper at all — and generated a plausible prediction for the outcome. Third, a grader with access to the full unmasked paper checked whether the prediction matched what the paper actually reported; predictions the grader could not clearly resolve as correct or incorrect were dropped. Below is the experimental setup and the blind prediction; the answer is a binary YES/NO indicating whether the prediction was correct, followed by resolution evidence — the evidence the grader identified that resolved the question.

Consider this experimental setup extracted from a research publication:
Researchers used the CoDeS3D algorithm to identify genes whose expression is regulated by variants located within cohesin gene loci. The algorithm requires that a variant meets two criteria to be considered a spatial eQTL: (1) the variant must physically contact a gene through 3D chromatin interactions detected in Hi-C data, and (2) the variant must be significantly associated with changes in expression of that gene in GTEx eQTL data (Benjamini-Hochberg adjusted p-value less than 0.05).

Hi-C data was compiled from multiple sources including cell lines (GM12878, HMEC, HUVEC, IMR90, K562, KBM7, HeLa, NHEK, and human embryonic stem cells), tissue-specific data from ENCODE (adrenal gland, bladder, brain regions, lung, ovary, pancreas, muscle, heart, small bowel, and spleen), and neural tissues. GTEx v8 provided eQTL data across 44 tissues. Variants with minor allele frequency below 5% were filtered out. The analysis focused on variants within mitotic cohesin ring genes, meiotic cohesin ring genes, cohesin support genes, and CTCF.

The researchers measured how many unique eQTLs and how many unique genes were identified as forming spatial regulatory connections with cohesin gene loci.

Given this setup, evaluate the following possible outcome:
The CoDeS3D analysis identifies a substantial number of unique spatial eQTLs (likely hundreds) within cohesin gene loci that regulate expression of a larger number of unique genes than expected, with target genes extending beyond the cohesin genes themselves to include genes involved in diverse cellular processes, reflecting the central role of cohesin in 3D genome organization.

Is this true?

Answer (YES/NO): NO